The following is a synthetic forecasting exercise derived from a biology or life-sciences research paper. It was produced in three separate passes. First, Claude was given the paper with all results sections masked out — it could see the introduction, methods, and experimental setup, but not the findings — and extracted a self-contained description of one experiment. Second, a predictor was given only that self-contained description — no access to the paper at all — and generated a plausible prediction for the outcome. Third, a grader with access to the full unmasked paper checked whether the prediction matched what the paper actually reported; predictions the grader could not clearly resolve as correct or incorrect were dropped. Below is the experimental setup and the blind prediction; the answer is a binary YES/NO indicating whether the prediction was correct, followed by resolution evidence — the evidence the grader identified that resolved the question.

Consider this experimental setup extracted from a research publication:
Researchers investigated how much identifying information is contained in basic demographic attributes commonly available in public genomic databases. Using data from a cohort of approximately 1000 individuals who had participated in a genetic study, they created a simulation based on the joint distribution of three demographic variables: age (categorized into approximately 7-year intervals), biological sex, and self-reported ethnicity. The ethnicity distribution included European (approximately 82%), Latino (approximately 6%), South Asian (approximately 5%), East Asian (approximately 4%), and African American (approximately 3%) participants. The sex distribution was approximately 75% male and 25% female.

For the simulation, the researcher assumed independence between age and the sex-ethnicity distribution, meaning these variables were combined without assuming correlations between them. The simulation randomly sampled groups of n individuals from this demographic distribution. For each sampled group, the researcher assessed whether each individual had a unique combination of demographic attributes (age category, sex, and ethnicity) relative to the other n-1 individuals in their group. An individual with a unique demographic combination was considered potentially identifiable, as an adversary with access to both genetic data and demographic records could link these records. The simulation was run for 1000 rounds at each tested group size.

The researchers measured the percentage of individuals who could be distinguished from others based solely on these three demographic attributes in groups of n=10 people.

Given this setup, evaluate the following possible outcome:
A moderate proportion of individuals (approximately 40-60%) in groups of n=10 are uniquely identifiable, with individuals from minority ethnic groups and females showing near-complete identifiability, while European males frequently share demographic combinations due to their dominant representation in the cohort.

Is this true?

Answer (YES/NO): NO